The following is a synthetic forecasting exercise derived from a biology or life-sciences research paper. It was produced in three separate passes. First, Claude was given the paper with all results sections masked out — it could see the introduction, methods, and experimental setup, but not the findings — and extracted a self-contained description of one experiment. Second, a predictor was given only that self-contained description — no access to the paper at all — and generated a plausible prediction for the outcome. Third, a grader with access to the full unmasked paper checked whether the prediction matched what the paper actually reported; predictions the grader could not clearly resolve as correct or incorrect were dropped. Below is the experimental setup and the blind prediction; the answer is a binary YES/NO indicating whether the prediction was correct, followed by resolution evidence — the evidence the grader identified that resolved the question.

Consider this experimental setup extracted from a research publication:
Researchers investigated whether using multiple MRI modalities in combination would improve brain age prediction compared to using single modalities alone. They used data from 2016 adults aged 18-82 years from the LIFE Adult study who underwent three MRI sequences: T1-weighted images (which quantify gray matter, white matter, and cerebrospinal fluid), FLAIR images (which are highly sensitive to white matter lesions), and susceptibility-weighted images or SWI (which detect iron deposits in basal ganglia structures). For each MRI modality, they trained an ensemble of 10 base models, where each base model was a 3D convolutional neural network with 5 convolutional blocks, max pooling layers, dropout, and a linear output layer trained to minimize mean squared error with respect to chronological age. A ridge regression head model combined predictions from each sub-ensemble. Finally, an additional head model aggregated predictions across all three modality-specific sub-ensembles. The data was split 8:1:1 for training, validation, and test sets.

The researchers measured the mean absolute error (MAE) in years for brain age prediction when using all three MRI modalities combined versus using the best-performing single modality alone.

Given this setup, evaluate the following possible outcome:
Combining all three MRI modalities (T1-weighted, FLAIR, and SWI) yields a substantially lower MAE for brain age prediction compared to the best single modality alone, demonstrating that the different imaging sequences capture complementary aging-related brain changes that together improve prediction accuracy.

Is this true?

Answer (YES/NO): NO